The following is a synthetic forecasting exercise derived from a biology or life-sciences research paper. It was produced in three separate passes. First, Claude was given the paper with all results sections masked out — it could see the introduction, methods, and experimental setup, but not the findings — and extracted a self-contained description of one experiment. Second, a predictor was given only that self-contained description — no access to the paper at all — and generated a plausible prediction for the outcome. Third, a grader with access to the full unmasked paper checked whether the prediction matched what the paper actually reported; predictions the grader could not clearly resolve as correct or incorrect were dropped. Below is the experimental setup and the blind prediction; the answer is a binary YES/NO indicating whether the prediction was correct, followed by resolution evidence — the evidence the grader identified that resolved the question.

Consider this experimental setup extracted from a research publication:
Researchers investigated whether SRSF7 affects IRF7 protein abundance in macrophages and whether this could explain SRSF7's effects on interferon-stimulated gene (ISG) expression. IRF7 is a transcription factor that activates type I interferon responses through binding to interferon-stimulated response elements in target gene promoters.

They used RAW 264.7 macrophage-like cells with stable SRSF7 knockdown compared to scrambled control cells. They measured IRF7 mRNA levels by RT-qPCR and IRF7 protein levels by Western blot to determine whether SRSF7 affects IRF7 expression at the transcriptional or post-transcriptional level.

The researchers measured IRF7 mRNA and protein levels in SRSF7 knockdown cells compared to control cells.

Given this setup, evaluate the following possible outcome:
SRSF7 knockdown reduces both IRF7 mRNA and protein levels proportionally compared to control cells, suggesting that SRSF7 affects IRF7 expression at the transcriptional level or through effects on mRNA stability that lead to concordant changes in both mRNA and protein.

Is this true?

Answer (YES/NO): YES